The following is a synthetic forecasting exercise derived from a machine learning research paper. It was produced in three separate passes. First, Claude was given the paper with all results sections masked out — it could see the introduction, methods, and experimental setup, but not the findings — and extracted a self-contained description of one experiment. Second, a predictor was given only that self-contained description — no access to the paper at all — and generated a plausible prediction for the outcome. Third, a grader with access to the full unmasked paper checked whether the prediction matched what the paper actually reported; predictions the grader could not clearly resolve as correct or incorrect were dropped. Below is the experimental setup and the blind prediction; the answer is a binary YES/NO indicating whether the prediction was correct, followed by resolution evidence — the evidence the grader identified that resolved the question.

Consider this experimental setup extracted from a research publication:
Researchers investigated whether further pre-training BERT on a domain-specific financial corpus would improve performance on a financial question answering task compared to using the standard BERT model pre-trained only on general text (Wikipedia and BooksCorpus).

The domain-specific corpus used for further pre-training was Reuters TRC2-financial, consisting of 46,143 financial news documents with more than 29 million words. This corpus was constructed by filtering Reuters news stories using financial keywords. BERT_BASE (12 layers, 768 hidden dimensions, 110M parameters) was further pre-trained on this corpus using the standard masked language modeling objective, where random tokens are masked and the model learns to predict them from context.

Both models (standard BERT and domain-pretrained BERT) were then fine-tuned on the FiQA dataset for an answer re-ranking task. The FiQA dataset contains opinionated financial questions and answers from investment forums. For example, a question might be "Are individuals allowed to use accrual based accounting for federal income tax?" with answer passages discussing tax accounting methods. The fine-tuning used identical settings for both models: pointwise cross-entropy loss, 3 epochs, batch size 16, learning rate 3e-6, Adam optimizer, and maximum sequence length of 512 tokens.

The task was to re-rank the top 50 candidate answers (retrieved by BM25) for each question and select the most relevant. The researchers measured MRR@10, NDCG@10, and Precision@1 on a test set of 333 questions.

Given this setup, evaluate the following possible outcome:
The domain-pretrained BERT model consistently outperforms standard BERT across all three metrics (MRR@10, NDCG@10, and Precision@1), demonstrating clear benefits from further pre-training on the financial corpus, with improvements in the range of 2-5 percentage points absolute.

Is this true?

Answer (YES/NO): NO